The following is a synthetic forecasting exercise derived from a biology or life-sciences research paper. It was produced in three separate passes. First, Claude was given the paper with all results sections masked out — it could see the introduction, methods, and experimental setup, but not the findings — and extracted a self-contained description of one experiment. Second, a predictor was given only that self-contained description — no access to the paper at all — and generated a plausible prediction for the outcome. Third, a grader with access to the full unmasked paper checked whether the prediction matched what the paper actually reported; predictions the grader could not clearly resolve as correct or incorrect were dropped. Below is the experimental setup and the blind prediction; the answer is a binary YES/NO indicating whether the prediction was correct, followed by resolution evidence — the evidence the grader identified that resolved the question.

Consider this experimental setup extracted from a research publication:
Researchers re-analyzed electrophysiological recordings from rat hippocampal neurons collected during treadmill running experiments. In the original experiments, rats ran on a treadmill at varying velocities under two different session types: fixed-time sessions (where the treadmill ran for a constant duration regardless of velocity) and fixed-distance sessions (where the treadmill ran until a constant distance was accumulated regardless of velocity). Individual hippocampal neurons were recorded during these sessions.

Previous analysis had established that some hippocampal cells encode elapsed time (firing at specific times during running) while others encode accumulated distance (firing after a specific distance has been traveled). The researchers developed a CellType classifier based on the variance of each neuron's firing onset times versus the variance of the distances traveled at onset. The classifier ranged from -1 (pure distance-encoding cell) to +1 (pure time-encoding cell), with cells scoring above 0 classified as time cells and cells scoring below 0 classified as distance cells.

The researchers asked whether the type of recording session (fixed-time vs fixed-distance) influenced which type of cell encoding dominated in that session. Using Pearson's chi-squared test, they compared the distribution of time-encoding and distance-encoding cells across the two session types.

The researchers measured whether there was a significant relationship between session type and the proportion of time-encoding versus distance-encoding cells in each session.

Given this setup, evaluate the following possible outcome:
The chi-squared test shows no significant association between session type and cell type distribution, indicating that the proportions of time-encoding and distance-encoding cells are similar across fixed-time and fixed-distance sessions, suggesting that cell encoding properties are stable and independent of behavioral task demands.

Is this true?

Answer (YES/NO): NO